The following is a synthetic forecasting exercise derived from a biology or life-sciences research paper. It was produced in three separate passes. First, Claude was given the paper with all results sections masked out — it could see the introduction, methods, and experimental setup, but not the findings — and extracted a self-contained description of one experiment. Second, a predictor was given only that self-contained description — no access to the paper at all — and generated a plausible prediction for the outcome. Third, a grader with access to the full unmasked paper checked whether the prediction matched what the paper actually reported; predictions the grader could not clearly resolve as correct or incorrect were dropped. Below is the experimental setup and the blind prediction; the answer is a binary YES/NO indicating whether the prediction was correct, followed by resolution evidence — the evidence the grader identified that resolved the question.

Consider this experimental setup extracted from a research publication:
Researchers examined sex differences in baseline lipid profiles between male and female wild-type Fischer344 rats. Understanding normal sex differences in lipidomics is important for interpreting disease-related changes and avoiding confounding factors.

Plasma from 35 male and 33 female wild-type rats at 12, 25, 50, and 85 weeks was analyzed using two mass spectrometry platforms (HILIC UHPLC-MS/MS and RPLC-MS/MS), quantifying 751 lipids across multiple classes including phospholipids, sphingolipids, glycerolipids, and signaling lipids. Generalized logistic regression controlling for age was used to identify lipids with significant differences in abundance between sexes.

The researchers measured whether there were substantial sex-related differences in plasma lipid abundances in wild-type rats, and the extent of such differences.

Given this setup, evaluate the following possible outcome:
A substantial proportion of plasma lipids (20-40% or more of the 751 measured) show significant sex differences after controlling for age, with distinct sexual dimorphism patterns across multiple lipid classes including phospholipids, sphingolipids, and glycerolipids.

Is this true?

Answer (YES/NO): NO